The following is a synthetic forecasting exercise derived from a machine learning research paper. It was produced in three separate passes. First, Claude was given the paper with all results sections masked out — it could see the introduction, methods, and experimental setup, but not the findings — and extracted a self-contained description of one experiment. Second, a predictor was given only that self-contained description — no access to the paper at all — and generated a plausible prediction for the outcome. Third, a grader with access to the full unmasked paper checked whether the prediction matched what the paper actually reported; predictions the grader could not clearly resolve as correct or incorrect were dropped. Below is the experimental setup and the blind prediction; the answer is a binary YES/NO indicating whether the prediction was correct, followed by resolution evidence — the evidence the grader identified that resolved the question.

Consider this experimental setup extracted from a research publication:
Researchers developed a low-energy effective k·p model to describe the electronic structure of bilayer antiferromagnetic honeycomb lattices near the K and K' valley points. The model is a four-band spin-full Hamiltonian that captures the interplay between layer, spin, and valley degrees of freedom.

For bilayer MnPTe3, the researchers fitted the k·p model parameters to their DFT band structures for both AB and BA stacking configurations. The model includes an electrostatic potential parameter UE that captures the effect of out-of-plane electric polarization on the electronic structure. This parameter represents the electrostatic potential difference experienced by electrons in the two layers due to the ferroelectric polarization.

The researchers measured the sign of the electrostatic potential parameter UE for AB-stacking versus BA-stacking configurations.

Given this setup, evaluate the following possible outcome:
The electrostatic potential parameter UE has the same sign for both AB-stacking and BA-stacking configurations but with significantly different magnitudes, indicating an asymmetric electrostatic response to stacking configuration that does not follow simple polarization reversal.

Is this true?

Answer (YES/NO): NO